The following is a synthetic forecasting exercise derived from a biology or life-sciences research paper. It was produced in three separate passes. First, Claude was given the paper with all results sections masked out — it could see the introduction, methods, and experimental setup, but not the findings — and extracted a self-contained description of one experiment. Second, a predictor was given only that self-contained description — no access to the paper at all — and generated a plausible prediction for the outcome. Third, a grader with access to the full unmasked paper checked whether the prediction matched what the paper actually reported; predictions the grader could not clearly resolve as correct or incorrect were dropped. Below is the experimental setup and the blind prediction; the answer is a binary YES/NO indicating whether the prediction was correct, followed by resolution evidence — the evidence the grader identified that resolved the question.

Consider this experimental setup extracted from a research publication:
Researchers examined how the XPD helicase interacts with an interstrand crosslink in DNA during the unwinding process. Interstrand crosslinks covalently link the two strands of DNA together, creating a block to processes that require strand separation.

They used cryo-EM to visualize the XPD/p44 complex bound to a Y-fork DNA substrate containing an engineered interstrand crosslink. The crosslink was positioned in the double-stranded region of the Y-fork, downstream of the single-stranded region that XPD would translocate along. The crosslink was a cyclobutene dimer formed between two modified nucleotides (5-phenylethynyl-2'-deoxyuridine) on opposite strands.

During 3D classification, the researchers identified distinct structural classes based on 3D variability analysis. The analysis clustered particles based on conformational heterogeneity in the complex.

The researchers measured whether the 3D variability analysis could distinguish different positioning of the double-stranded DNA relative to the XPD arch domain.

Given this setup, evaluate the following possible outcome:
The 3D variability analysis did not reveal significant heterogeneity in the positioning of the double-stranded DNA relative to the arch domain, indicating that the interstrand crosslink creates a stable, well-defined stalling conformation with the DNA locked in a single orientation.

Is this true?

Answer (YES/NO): NO